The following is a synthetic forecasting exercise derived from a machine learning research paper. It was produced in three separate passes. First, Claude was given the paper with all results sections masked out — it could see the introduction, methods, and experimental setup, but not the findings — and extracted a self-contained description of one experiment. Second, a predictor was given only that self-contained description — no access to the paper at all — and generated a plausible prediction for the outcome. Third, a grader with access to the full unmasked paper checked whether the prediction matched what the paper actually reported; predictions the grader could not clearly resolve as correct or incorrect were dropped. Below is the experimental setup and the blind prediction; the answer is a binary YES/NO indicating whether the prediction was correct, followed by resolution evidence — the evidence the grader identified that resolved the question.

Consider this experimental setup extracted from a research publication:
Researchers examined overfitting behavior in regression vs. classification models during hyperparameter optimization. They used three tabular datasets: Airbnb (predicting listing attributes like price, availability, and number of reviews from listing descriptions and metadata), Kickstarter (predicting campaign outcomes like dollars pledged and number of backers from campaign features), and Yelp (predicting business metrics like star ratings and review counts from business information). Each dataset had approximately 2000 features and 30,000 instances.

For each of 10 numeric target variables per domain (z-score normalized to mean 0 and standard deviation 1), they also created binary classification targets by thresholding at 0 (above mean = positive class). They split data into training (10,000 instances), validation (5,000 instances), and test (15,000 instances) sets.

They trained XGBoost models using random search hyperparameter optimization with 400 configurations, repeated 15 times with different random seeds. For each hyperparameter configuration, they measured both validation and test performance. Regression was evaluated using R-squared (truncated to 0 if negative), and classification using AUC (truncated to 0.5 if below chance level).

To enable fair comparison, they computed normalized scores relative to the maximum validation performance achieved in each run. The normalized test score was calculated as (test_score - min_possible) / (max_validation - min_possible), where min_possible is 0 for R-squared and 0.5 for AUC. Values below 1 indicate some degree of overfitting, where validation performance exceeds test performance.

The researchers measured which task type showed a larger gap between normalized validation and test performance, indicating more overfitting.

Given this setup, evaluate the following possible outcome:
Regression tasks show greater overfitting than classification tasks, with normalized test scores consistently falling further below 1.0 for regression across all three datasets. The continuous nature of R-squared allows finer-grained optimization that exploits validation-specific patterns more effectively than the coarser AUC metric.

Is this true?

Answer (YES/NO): YES